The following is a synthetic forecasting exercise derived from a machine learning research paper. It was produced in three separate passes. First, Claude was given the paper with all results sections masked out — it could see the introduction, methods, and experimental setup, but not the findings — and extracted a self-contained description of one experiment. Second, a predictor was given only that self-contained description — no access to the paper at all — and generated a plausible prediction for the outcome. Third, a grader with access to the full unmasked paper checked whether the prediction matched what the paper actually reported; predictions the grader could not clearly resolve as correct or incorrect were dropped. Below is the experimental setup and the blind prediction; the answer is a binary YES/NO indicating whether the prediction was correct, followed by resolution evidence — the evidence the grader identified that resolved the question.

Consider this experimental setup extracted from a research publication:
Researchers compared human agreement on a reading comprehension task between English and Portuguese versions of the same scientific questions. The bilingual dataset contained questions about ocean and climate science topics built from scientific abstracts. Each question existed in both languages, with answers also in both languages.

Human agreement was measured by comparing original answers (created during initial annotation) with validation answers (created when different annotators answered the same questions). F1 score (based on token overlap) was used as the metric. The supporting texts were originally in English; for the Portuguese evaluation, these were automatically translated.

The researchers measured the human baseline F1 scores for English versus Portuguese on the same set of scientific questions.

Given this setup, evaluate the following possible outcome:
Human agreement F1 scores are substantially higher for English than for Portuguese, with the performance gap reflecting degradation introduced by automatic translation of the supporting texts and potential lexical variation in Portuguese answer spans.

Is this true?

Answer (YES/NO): NO